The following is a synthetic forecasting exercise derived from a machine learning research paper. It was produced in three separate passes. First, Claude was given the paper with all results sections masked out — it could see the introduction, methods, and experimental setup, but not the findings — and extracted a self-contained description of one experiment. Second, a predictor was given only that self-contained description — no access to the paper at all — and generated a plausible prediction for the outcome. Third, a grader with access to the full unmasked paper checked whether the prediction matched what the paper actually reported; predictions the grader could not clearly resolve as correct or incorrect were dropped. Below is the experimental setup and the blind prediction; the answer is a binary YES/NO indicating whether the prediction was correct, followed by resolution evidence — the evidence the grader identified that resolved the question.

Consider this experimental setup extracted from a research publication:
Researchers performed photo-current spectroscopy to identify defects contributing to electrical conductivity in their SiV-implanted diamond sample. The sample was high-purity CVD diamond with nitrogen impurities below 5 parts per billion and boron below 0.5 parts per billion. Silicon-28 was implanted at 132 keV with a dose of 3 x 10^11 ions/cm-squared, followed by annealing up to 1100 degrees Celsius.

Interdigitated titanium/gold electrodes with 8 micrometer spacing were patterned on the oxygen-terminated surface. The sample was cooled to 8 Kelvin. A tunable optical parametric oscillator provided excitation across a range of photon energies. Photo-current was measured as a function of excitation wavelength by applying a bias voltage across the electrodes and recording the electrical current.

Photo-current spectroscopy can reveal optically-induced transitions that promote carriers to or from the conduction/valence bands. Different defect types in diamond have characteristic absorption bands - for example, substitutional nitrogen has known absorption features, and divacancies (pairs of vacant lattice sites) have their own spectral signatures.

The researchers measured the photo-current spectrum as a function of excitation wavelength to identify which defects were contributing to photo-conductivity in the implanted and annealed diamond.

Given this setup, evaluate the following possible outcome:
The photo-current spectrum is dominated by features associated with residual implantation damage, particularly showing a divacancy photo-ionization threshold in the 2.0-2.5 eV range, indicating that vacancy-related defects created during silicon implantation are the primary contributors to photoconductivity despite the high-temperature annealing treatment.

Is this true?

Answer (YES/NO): NO